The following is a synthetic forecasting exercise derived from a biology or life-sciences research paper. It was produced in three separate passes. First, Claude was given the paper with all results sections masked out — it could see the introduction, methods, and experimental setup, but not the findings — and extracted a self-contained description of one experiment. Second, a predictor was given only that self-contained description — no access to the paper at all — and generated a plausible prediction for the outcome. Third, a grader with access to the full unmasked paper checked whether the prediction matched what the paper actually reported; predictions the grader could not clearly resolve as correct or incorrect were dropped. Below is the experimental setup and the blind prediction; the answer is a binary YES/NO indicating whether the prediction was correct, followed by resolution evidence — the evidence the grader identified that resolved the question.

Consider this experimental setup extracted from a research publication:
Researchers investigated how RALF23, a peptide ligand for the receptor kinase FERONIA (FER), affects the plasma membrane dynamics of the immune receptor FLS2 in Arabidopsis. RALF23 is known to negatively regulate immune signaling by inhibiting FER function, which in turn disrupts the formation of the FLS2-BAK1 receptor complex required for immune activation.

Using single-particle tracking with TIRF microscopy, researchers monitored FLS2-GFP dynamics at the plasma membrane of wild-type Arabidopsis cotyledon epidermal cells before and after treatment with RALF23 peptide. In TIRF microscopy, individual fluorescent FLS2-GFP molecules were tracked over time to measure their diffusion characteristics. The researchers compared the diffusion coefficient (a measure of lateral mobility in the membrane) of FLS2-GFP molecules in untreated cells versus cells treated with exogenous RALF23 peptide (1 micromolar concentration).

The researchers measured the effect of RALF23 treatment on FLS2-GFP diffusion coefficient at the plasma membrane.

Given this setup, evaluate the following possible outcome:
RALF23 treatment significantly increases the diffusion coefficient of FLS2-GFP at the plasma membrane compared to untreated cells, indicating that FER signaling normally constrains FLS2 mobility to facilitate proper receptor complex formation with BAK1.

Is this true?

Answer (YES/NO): YES